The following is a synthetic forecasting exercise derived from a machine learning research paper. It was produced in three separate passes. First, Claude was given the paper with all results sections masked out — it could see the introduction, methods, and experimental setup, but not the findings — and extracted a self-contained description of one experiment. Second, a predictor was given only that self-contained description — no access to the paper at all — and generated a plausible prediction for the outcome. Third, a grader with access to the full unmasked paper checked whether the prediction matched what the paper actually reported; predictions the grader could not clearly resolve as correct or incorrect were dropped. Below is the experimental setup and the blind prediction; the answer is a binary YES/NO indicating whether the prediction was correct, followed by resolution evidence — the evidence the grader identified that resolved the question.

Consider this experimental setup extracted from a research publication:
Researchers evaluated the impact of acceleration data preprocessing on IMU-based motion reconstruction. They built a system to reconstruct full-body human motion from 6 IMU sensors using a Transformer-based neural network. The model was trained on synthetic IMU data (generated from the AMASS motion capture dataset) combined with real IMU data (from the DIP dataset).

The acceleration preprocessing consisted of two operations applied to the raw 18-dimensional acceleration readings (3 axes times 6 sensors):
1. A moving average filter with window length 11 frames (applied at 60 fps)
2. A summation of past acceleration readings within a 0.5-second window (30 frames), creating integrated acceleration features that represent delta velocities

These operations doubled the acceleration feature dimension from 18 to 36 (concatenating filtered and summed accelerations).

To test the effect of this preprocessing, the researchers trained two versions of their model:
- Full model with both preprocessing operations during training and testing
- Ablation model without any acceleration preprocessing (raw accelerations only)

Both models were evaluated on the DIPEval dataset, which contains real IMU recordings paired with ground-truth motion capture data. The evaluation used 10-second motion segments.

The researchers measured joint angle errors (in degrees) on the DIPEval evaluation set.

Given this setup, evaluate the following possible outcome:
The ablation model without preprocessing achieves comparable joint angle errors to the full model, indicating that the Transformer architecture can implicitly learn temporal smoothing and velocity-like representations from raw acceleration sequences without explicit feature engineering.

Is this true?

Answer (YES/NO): NO